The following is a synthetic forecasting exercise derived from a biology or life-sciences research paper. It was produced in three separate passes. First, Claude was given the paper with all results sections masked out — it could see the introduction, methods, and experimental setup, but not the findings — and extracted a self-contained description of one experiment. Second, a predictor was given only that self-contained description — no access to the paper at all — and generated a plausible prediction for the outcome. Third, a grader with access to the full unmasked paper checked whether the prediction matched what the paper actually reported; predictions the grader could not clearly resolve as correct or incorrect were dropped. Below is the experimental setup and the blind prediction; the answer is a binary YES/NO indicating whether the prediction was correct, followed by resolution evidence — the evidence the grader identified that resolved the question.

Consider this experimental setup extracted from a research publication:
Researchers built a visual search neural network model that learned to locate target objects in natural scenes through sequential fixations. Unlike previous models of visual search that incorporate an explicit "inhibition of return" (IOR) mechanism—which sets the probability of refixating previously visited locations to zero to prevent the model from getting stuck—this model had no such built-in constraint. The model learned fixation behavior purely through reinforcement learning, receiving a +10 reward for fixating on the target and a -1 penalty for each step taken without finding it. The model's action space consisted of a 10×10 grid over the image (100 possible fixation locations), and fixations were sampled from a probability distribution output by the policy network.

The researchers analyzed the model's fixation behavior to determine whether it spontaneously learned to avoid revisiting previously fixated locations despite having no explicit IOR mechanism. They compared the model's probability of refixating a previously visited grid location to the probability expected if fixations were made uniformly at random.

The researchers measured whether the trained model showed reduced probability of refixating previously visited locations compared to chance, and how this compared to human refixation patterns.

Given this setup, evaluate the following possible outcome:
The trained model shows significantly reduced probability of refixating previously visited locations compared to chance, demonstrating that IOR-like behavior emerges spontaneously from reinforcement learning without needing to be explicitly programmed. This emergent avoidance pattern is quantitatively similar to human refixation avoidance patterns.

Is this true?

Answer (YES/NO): NO